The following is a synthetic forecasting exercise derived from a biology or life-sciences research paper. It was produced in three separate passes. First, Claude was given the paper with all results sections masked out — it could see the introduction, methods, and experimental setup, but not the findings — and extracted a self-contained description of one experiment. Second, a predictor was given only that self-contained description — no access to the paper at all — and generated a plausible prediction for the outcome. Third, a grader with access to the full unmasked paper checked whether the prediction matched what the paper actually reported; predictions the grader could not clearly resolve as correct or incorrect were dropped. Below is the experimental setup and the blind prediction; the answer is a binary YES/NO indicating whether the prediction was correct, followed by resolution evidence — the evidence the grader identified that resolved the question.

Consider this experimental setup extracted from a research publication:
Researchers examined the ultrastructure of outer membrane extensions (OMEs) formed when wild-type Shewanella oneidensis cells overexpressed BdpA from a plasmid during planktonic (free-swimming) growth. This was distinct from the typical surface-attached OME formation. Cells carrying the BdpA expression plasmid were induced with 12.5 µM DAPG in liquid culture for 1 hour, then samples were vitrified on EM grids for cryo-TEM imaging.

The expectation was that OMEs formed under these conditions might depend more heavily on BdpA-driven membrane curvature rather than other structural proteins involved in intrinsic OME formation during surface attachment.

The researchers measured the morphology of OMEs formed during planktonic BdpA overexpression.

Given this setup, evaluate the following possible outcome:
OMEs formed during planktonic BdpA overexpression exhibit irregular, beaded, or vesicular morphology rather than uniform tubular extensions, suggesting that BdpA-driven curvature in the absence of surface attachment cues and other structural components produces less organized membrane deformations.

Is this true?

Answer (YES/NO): NO